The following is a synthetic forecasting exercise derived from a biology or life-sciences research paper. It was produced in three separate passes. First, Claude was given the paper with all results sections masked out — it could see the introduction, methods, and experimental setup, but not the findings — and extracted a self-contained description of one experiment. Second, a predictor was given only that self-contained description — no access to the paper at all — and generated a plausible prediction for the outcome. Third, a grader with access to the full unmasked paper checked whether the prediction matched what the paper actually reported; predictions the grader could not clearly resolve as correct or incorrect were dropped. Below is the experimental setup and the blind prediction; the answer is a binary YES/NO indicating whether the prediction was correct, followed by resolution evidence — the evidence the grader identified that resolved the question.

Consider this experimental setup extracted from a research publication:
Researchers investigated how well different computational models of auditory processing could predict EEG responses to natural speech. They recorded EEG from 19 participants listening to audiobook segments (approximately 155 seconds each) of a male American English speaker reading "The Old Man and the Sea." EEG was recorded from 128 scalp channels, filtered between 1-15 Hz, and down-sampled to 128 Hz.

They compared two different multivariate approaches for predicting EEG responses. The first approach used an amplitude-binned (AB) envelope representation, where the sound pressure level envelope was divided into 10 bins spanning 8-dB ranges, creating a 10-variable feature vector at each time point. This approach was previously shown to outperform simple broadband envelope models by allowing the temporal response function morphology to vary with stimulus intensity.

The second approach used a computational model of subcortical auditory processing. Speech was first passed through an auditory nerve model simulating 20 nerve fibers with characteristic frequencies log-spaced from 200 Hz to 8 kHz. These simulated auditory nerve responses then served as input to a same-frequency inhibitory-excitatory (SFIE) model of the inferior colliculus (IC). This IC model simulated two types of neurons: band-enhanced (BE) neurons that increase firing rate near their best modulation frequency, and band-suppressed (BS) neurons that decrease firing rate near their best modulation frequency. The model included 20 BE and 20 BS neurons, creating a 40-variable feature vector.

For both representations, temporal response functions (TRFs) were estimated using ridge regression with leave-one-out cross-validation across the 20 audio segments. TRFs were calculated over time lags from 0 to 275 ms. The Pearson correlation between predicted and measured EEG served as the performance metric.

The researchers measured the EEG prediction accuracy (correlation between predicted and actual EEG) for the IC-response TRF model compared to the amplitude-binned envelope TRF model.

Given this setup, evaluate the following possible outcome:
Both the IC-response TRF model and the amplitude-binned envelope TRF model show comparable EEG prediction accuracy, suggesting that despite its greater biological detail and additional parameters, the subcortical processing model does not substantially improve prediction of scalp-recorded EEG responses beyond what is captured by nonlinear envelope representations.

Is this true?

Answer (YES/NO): YES